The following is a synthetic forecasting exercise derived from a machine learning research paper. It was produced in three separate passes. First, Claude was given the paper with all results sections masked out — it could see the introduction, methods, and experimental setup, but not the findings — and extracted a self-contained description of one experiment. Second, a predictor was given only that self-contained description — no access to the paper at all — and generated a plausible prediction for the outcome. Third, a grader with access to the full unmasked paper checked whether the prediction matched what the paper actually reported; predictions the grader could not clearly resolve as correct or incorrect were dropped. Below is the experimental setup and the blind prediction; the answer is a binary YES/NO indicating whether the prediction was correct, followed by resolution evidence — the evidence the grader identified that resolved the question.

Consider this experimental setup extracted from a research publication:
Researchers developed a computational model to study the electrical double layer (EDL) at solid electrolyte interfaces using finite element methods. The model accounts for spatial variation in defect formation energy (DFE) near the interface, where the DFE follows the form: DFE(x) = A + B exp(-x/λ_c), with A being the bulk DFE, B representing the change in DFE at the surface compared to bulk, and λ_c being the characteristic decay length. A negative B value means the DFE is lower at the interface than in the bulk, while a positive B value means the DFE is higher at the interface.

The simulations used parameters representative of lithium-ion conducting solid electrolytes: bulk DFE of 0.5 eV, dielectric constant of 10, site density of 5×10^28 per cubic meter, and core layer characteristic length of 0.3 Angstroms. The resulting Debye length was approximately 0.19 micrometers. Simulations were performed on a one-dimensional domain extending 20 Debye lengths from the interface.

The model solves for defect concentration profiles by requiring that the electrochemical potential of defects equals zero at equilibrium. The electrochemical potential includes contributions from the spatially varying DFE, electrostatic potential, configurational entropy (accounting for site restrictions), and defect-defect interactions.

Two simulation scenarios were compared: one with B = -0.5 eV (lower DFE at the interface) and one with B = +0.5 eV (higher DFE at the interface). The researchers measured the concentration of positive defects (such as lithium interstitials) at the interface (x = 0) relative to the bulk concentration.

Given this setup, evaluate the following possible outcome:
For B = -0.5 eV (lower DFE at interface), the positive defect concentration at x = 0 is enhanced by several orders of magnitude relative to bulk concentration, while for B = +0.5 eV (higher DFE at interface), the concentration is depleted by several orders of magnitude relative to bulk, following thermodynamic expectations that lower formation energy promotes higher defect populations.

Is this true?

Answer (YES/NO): YES